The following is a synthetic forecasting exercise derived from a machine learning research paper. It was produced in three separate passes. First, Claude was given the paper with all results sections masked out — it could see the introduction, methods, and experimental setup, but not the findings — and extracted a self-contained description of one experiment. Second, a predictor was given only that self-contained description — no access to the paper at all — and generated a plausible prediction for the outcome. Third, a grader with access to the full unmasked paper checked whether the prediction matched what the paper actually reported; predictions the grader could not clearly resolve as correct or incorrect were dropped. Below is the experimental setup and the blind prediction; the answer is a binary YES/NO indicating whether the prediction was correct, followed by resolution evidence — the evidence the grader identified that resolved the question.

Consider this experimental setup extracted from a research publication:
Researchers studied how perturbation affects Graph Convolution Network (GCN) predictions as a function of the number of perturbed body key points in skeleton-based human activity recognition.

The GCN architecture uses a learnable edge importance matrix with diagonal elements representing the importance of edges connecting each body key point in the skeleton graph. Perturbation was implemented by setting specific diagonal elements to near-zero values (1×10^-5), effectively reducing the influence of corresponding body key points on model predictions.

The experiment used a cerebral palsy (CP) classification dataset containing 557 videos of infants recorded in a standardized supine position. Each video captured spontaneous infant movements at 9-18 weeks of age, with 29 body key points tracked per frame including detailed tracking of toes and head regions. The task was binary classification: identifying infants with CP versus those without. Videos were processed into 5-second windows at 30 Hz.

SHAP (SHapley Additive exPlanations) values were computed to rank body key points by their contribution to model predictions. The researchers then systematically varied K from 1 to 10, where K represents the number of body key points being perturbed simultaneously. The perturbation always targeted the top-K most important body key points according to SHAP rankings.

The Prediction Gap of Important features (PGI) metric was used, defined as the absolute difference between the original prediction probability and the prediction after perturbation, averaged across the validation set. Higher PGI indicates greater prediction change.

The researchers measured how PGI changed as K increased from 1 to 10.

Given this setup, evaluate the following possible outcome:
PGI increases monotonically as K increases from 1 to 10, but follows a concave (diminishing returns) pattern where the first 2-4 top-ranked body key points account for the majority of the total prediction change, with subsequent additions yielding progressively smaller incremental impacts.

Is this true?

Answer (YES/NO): NO